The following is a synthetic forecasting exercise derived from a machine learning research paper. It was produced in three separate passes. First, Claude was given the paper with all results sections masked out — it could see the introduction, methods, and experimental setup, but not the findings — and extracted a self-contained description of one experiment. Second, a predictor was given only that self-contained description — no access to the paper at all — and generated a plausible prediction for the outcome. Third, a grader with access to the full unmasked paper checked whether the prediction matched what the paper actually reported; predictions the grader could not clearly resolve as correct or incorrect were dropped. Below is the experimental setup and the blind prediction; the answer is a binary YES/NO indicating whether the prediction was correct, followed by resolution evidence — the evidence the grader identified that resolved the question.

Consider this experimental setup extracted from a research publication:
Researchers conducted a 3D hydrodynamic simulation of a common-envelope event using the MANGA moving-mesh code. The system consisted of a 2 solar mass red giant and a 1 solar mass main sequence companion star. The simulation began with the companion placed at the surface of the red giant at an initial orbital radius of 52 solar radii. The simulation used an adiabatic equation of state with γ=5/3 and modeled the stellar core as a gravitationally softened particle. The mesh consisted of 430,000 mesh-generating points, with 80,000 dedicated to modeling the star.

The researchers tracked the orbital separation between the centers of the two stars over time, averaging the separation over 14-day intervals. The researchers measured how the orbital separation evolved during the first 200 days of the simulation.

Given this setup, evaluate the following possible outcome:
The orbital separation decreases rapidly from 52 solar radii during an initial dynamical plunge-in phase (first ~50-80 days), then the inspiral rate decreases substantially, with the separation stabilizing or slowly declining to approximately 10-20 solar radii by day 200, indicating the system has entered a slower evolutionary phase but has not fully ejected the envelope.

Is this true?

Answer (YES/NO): NO